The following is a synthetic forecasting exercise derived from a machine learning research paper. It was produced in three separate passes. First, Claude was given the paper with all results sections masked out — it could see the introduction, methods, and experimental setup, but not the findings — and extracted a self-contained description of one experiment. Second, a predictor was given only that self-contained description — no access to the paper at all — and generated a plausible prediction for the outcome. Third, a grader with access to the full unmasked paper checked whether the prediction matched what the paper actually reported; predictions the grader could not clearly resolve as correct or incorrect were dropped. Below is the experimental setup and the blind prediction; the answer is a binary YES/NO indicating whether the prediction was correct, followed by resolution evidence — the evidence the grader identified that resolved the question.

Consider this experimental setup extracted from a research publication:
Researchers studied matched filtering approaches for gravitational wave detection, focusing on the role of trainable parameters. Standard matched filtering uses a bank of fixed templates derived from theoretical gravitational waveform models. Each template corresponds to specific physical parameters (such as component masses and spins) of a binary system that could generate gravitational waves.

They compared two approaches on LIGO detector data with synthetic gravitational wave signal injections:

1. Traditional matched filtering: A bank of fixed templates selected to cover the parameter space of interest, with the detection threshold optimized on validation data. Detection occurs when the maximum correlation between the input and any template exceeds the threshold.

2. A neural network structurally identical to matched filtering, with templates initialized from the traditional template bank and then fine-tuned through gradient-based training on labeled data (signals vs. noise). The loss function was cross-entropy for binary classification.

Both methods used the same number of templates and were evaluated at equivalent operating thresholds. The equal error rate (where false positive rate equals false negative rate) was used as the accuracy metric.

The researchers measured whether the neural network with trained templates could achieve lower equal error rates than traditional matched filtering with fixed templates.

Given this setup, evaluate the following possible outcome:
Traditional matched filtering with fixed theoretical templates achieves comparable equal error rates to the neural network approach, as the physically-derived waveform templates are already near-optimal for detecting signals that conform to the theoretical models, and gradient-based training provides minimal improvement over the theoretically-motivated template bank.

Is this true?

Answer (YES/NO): NO